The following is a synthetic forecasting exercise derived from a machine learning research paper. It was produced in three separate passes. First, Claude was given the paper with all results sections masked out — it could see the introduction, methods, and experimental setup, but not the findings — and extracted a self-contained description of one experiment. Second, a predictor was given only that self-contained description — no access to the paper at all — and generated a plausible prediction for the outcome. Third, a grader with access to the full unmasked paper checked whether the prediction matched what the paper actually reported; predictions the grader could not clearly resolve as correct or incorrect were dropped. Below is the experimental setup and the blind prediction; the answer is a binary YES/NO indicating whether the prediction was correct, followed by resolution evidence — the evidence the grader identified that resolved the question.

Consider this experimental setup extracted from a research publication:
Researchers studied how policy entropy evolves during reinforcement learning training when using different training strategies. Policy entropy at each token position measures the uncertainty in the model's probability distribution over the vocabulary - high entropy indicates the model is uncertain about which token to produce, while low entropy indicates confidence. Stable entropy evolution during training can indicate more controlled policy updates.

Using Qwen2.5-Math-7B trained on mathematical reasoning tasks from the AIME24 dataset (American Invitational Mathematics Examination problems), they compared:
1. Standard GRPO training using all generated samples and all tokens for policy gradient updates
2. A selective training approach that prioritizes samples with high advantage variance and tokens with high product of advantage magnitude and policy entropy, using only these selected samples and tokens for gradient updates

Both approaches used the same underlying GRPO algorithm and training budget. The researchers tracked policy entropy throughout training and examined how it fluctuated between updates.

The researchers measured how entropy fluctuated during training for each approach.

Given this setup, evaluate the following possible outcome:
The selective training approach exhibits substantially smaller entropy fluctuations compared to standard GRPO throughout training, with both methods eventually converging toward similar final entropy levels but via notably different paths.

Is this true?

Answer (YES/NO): NO